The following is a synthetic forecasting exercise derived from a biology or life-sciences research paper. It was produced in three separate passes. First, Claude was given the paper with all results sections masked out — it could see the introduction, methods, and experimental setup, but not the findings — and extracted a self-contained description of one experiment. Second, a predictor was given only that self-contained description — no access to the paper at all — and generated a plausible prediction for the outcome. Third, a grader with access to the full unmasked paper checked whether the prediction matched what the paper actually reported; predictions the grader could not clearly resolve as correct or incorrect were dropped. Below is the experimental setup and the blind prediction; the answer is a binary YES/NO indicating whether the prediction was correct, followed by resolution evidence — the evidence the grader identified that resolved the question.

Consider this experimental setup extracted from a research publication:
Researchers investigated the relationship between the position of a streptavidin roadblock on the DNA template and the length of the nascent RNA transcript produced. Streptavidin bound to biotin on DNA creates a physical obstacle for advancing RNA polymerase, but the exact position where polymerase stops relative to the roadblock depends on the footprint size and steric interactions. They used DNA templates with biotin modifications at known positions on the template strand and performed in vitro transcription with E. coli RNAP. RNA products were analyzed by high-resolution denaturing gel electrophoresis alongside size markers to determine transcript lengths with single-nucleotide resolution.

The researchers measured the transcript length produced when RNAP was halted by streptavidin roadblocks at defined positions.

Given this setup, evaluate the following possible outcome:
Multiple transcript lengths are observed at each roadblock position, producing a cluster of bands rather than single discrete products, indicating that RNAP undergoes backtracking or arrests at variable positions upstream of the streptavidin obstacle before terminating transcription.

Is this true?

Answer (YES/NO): YES